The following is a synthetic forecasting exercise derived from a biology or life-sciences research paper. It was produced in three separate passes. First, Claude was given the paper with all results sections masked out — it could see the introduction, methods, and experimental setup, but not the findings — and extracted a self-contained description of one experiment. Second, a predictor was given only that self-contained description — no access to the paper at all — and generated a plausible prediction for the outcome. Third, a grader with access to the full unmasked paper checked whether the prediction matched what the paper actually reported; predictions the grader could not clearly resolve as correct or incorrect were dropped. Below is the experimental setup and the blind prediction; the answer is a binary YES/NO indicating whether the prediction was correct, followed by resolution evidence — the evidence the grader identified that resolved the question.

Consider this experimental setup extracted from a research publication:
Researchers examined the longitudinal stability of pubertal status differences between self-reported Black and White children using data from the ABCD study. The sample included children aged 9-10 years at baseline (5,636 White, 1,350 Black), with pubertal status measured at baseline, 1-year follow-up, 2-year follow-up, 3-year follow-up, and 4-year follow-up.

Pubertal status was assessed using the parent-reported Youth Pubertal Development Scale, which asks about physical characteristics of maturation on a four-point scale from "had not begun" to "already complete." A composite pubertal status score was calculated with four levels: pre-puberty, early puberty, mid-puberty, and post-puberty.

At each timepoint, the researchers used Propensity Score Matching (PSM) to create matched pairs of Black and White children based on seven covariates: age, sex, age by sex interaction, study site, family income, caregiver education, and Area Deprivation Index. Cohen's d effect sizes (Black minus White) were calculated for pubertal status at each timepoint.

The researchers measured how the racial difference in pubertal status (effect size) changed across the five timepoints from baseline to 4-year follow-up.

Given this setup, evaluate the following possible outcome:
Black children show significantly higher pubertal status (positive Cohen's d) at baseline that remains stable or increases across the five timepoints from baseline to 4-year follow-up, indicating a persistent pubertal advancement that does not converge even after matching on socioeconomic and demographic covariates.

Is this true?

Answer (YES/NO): NO